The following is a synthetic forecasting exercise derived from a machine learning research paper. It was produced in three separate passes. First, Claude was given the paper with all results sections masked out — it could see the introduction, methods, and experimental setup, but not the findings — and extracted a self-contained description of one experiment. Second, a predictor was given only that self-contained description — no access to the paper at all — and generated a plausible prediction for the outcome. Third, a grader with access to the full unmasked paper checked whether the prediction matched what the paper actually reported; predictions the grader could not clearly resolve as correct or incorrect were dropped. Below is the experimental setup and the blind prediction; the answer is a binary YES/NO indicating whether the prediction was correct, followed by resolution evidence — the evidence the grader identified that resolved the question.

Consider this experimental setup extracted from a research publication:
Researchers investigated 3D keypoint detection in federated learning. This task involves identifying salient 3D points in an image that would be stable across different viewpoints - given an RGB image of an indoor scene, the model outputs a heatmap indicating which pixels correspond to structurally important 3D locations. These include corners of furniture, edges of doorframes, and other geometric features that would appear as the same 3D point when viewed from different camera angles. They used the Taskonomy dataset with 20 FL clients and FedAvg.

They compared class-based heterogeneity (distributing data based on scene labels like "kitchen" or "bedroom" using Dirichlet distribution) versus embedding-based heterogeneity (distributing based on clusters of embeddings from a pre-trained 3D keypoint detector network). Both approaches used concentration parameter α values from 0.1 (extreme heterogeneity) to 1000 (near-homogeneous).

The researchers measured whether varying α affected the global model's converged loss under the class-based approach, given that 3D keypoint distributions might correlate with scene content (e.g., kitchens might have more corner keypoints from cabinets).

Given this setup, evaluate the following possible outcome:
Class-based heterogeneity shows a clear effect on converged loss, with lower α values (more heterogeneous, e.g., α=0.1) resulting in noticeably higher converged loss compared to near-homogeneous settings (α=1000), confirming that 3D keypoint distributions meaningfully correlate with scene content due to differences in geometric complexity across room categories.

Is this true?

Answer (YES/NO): NO